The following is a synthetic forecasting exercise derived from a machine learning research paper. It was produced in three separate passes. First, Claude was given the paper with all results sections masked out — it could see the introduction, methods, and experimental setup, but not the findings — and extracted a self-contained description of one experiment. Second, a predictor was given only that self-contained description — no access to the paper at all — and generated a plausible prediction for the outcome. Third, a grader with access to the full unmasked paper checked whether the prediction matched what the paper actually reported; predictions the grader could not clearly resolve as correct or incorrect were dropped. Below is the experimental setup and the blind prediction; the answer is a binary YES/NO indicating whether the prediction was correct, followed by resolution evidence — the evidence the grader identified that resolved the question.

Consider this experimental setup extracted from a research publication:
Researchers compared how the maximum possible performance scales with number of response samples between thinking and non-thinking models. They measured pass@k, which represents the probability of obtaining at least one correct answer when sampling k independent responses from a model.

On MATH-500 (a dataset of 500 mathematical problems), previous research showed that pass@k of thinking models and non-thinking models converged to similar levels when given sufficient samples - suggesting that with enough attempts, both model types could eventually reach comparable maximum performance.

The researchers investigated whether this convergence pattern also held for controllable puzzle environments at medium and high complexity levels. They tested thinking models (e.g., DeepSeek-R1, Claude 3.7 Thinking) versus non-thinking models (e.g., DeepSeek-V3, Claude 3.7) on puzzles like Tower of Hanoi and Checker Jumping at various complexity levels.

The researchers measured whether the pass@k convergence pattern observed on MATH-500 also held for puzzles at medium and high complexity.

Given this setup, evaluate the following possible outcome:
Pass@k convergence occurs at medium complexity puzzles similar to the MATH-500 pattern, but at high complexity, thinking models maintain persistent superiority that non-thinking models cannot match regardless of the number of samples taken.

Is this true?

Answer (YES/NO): NO